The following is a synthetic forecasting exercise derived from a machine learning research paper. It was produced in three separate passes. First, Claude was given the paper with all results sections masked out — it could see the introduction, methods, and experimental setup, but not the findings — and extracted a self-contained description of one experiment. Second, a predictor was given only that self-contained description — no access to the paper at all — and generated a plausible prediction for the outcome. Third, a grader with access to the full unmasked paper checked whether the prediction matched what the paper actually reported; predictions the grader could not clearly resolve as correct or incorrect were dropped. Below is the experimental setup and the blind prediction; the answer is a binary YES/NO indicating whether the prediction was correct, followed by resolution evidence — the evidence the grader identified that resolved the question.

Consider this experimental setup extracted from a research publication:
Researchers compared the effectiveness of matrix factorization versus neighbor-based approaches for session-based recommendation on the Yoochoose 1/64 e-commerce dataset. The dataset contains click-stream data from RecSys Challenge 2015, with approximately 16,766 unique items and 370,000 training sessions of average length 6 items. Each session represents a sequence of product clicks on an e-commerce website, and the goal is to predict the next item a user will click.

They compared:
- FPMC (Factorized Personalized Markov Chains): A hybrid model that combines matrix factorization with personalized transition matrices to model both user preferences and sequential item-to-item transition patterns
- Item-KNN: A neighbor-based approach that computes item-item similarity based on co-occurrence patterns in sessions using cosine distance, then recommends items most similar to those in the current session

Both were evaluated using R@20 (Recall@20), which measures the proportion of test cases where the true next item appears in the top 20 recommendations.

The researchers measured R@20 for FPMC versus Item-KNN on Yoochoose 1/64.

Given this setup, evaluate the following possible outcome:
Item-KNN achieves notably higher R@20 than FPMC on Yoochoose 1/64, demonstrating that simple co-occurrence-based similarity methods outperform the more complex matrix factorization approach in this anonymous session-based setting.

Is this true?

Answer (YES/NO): YES